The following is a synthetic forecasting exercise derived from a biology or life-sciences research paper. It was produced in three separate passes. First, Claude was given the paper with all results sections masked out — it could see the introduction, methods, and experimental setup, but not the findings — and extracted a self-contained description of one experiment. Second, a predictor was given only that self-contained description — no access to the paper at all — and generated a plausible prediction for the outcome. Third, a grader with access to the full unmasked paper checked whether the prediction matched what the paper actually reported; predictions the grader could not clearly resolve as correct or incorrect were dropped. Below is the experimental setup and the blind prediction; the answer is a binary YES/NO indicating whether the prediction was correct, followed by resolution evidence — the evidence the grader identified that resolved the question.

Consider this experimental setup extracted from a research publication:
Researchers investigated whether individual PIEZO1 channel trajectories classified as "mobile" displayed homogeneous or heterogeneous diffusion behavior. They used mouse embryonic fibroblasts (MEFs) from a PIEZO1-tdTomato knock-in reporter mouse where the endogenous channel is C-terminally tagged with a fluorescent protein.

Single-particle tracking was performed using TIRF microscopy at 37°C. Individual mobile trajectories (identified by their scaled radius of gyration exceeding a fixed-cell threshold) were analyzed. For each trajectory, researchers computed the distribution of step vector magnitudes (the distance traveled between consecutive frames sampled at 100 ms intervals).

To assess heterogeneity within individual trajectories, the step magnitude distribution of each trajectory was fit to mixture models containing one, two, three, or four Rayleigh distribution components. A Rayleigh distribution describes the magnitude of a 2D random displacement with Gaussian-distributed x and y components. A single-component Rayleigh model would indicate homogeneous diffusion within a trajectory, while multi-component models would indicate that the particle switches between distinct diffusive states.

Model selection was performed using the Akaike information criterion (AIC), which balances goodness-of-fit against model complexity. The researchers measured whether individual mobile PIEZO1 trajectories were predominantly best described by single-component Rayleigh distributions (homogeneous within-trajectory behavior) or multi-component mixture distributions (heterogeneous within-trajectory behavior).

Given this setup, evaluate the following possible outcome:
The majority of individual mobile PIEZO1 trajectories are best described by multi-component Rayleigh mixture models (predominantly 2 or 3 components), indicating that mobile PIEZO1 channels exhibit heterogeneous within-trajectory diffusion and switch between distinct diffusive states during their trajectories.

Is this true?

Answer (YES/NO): YES